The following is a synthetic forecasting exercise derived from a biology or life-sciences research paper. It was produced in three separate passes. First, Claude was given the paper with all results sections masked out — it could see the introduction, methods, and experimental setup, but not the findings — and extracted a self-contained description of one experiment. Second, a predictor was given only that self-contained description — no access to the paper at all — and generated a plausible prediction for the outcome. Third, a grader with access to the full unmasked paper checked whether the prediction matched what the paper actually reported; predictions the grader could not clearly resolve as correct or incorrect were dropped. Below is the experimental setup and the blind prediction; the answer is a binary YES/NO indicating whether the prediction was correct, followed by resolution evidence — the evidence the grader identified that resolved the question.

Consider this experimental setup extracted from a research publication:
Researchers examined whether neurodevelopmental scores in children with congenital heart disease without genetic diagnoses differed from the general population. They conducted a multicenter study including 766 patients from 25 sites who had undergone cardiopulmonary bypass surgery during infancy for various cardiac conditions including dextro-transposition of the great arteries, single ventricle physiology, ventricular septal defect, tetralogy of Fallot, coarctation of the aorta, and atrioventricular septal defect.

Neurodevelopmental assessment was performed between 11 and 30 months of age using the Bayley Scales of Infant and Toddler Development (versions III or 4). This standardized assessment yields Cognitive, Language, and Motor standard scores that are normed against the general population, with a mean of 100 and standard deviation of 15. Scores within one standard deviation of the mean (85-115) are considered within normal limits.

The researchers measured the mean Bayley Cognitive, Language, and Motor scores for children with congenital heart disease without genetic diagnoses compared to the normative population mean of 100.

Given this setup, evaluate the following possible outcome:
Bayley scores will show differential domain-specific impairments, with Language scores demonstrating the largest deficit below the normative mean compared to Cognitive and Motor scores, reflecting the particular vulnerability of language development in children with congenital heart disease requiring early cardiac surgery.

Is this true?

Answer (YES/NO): YES